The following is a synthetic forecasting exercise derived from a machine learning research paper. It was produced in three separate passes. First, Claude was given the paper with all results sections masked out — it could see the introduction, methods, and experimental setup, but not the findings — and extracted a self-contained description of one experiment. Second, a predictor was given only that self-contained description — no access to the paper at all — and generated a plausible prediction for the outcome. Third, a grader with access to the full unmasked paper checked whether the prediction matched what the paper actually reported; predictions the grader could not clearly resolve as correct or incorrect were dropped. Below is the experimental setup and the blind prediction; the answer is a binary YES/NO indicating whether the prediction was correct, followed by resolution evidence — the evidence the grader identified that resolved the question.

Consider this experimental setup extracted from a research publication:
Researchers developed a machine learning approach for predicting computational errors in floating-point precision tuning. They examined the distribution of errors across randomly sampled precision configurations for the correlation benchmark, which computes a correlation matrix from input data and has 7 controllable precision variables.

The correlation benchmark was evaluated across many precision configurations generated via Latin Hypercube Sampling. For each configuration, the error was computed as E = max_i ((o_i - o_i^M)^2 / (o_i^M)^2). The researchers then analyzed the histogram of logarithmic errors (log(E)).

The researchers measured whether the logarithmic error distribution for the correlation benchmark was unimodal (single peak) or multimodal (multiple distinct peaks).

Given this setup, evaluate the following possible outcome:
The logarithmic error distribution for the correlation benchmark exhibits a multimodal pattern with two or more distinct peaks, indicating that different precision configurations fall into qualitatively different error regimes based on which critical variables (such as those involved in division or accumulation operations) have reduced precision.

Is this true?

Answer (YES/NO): YES